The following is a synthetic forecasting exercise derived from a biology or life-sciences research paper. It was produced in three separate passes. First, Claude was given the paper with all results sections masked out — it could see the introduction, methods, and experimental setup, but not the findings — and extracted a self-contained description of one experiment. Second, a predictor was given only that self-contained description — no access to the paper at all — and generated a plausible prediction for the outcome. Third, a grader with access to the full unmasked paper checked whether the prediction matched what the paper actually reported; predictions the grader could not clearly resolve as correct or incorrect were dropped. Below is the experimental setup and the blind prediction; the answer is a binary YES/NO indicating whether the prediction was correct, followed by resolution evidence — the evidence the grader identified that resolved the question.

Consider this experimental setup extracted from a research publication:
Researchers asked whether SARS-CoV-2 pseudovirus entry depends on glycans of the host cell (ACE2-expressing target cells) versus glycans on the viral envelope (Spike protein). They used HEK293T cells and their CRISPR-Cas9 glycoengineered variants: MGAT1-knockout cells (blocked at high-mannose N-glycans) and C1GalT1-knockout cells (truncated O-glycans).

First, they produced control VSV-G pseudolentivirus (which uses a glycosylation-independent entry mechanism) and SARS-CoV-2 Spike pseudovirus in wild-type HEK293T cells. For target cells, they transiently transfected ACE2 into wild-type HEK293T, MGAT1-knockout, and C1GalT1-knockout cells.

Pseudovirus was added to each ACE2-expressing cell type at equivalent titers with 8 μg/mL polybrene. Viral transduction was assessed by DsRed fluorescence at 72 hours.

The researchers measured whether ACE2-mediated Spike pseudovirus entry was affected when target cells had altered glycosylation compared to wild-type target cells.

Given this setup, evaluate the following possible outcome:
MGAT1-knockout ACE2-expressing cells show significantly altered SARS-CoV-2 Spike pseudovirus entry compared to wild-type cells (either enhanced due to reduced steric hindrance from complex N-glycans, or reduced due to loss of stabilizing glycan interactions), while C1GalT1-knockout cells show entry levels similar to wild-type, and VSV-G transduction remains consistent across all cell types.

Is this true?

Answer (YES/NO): NO